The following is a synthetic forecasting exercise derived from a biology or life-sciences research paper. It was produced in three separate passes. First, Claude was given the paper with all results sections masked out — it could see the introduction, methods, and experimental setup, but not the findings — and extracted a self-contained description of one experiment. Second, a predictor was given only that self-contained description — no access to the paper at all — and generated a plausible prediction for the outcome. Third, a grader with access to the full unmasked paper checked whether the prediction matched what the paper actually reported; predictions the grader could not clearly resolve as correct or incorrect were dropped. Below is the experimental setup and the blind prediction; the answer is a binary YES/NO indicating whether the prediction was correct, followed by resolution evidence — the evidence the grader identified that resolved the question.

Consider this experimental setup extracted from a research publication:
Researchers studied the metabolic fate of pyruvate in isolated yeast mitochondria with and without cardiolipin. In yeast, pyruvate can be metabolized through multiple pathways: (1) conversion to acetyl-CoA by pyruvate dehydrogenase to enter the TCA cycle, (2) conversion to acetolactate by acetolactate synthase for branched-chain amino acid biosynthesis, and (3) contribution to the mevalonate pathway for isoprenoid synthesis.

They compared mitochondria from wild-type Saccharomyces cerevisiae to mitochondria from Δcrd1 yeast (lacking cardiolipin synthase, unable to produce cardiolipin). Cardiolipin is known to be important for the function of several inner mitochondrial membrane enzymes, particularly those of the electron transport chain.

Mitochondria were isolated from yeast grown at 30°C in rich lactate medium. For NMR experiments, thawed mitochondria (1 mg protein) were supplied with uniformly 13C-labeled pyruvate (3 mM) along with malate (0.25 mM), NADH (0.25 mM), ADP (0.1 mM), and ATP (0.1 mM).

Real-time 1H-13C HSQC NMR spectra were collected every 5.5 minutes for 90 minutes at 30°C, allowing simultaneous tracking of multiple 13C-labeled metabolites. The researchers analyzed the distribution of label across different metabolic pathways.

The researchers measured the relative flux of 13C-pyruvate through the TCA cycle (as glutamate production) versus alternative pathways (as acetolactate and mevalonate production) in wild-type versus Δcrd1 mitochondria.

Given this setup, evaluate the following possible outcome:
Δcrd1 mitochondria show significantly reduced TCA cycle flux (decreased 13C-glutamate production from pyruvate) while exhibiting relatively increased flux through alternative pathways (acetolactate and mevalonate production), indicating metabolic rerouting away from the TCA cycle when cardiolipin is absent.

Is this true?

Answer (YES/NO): NO